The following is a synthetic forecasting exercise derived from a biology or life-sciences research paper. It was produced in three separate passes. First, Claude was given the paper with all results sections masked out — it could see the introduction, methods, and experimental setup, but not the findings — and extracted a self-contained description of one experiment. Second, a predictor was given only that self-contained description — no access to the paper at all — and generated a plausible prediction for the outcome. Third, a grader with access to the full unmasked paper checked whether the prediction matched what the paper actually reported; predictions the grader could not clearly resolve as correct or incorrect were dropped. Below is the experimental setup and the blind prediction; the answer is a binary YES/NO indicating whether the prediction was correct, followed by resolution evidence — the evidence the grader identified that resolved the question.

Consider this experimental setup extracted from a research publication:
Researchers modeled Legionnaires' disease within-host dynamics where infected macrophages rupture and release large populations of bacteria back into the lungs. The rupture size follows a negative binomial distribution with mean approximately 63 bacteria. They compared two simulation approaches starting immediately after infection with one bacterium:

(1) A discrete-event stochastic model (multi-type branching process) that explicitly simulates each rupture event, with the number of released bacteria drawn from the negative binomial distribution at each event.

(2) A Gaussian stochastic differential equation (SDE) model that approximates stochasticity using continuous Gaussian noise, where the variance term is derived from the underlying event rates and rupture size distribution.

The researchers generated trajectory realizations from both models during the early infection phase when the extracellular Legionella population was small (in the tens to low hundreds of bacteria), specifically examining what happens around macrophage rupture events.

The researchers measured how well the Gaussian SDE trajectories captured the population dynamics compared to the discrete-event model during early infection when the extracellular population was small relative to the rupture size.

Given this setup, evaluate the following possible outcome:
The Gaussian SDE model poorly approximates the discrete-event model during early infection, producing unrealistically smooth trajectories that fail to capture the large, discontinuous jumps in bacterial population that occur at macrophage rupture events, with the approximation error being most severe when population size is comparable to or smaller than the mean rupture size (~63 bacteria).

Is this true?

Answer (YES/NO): YES